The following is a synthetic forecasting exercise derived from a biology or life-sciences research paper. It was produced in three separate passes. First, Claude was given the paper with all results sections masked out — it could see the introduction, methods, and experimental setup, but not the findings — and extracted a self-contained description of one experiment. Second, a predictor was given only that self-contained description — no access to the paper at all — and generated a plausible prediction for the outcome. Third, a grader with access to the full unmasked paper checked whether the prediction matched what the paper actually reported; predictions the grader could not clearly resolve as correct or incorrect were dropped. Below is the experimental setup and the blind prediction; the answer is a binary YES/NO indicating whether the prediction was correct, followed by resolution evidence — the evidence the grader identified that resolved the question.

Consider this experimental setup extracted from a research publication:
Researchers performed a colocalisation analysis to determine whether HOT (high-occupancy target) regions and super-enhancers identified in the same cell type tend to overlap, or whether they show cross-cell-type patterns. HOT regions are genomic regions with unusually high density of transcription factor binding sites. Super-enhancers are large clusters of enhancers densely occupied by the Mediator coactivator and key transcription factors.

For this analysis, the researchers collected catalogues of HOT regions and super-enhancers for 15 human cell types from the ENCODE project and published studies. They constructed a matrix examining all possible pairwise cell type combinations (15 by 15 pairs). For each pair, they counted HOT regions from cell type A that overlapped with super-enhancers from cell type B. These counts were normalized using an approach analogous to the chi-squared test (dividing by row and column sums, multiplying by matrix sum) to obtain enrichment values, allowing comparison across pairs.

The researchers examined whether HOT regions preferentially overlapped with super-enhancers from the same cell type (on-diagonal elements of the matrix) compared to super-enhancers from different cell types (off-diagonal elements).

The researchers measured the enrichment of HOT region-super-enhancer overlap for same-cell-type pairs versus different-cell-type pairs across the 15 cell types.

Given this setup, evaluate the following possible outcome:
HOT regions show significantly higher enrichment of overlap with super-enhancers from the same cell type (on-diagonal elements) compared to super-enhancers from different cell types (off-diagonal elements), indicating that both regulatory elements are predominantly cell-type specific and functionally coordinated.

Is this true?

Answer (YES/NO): YES